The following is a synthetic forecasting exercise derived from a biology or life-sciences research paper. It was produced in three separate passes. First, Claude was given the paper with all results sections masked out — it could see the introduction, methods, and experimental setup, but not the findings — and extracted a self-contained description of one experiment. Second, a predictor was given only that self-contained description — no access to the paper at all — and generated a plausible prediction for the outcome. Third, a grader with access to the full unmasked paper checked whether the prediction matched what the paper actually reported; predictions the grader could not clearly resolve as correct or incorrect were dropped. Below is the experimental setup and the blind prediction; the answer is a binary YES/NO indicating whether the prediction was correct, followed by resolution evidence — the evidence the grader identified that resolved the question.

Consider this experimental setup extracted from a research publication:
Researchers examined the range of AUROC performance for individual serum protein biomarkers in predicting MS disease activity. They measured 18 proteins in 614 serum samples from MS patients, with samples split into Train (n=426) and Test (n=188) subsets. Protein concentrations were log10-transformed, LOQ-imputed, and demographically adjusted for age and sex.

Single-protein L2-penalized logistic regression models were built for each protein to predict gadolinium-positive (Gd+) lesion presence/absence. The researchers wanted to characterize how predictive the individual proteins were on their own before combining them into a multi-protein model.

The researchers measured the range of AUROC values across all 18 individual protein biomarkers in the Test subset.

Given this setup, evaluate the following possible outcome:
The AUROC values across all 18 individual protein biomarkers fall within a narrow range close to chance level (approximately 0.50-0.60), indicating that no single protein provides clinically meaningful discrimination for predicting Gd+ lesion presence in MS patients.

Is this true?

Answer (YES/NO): NO